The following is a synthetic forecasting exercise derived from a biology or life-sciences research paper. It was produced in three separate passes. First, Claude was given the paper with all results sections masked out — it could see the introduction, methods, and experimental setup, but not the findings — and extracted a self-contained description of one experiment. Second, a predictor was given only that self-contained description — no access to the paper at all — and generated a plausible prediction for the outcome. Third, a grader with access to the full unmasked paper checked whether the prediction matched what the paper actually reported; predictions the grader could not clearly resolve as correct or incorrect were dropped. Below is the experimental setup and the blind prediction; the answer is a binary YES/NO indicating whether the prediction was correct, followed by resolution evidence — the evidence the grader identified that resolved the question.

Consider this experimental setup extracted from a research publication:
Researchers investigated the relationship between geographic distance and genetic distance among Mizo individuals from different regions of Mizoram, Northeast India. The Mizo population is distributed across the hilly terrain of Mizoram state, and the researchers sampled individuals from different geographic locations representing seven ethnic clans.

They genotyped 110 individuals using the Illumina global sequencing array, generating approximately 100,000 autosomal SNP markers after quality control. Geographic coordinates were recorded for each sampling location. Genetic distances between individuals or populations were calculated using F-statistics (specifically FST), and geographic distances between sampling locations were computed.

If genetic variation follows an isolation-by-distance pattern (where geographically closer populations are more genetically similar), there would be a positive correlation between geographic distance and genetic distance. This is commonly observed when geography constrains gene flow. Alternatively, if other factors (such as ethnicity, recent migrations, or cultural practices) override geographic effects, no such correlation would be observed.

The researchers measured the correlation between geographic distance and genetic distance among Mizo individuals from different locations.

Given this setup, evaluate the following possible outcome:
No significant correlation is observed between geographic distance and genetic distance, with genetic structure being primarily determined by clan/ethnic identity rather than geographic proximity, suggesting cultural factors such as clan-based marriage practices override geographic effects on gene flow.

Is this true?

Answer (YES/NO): NO